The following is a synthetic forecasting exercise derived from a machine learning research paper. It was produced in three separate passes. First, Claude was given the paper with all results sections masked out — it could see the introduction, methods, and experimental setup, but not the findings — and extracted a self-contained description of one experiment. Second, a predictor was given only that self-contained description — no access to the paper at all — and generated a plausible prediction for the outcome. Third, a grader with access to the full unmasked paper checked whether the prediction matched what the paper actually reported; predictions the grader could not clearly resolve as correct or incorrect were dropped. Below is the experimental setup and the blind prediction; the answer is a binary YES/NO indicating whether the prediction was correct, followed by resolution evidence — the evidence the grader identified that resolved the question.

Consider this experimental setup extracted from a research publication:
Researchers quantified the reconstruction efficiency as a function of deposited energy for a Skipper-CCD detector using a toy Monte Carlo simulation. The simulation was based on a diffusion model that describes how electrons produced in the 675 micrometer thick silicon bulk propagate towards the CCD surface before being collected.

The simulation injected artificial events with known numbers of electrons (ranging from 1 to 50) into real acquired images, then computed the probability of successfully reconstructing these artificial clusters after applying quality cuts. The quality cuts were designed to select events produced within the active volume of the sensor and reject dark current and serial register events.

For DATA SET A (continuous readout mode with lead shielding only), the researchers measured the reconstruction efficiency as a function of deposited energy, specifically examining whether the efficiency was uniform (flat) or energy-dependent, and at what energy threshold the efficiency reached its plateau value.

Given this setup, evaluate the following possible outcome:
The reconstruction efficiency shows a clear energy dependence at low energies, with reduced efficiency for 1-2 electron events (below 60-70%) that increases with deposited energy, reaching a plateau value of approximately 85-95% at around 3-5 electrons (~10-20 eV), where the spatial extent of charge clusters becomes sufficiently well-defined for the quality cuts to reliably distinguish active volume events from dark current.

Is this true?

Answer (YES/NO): NO